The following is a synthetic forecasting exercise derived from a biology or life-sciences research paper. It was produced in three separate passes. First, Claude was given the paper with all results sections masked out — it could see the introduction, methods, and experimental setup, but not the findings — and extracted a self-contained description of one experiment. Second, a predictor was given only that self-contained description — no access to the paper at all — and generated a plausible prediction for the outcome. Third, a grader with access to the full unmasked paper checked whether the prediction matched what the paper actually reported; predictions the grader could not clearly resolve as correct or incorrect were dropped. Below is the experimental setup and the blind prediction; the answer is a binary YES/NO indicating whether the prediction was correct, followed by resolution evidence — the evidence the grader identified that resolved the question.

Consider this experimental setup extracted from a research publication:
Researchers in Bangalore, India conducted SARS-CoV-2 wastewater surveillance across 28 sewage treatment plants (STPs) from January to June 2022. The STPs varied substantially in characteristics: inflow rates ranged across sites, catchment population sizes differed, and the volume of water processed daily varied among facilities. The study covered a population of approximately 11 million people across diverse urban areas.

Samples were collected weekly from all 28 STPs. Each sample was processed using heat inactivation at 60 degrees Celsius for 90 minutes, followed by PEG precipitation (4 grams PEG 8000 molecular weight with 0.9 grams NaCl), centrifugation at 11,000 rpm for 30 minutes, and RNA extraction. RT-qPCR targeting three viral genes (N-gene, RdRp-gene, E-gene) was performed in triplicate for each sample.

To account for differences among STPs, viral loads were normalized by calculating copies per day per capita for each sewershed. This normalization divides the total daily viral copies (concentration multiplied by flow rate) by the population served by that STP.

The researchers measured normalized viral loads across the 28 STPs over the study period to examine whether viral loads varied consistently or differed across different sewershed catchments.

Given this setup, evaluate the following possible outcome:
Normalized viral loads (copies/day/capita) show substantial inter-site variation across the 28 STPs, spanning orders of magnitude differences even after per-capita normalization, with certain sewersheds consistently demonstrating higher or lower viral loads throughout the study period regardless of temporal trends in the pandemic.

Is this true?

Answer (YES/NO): NO